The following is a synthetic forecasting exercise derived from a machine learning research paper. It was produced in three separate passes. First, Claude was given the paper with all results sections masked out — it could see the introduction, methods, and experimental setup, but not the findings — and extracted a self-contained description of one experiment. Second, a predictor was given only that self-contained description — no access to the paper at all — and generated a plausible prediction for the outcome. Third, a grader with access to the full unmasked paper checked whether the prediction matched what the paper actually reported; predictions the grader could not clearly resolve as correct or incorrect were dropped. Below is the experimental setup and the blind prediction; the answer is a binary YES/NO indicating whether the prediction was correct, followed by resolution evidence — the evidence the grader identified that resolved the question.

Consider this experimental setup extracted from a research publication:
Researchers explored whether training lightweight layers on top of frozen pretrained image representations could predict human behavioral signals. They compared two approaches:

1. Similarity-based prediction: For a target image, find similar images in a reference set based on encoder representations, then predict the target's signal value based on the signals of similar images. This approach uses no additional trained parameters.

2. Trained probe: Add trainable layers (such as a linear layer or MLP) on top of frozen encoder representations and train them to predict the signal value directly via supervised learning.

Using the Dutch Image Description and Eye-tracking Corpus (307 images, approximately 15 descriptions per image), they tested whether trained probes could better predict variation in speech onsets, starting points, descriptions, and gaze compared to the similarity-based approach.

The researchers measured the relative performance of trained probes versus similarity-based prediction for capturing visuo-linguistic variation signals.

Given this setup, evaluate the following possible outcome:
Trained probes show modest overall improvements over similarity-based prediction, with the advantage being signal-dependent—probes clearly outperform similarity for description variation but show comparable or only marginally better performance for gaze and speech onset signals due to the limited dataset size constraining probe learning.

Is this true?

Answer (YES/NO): NO